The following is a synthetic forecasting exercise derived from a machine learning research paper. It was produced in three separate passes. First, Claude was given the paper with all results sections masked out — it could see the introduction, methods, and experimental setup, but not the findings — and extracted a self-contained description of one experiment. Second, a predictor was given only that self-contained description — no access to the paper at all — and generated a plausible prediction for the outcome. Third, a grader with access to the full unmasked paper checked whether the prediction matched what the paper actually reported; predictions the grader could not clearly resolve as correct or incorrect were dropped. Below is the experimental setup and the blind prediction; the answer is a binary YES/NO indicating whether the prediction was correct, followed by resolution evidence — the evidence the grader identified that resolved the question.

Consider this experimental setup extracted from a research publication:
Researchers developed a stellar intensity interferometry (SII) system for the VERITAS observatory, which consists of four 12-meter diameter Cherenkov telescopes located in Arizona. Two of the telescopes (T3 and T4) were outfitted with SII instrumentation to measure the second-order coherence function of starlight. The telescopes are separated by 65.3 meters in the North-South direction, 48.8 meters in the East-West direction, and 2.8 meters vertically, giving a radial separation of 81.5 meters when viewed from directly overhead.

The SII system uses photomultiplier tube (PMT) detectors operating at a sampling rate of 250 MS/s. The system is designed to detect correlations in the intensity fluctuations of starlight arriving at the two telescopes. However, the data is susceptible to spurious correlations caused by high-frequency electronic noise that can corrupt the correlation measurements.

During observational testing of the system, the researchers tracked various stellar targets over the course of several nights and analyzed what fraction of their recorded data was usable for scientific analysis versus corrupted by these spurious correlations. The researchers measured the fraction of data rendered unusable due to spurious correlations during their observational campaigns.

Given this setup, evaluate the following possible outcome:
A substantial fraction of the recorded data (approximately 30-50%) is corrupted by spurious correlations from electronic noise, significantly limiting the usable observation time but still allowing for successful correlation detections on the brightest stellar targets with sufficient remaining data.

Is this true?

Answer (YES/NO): YES